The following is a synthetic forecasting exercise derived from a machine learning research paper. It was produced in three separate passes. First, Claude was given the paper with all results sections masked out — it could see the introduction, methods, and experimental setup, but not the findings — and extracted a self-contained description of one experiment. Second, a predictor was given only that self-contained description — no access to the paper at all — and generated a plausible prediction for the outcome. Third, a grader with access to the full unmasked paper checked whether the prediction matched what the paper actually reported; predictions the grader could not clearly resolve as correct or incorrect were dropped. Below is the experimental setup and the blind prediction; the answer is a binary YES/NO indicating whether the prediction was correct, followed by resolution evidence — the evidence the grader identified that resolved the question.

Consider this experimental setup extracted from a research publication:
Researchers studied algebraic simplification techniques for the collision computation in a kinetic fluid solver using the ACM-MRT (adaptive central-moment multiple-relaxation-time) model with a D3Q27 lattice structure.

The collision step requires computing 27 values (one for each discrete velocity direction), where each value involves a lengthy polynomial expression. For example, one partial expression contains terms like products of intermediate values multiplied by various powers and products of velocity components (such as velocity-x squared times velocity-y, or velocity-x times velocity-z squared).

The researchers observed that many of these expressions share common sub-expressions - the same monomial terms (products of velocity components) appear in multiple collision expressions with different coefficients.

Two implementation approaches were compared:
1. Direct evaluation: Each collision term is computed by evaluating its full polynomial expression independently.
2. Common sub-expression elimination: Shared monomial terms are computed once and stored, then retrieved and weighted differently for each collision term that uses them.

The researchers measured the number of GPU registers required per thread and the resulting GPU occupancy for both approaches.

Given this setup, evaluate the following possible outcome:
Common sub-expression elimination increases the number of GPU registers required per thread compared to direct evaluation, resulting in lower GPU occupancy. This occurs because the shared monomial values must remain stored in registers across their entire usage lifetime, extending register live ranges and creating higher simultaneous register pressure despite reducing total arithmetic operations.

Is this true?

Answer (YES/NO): NO